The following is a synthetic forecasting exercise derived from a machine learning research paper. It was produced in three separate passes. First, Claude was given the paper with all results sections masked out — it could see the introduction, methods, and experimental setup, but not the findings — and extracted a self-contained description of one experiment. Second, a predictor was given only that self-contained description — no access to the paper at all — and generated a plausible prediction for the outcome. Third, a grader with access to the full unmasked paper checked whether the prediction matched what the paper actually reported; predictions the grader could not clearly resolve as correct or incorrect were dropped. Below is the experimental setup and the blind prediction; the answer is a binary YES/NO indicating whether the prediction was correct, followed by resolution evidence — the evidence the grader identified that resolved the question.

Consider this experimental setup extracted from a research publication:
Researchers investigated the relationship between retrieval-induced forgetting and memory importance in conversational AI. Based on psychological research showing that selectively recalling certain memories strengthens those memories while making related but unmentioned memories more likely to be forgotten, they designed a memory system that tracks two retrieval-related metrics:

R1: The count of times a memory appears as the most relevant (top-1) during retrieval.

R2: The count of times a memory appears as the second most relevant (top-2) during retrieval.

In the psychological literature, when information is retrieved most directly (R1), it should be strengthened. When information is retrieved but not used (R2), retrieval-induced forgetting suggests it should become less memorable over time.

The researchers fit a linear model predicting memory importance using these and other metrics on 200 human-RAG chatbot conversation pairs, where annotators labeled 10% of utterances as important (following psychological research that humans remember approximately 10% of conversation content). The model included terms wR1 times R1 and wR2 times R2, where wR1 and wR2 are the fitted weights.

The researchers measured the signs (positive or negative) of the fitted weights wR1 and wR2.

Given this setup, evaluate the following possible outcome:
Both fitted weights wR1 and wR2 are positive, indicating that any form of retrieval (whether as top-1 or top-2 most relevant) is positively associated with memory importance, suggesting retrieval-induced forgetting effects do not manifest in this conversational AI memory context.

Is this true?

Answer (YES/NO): NO